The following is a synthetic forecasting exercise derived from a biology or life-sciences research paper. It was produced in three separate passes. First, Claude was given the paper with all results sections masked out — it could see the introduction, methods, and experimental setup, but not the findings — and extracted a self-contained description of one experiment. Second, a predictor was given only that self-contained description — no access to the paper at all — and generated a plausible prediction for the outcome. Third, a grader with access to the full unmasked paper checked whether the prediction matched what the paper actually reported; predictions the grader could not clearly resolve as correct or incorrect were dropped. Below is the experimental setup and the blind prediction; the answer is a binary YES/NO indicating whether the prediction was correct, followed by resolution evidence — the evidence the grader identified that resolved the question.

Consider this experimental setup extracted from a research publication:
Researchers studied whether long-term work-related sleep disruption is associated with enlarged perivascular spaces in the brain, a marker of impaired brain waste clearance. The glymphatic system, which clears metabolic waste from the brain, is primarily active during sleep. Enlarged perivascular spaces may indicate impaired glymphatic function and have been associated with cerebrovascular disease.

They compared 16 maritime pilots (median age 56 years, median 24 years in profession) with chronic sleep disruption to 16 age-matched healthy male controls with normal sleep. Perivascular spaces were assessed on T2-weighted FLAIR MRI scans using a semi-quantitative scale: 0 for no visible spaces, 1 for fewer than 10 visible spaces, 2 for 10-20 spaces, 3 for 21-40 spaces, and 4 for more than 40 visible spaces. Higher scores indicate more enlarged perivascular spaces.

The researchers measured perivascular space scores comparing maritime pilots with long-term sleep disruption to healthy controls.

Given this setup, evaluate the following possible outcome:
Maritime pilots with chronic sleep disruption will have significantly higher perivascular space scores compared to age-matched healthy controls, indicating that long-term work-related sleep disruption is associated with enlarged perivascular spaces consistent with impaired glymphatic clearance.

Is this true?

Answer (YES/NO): NO